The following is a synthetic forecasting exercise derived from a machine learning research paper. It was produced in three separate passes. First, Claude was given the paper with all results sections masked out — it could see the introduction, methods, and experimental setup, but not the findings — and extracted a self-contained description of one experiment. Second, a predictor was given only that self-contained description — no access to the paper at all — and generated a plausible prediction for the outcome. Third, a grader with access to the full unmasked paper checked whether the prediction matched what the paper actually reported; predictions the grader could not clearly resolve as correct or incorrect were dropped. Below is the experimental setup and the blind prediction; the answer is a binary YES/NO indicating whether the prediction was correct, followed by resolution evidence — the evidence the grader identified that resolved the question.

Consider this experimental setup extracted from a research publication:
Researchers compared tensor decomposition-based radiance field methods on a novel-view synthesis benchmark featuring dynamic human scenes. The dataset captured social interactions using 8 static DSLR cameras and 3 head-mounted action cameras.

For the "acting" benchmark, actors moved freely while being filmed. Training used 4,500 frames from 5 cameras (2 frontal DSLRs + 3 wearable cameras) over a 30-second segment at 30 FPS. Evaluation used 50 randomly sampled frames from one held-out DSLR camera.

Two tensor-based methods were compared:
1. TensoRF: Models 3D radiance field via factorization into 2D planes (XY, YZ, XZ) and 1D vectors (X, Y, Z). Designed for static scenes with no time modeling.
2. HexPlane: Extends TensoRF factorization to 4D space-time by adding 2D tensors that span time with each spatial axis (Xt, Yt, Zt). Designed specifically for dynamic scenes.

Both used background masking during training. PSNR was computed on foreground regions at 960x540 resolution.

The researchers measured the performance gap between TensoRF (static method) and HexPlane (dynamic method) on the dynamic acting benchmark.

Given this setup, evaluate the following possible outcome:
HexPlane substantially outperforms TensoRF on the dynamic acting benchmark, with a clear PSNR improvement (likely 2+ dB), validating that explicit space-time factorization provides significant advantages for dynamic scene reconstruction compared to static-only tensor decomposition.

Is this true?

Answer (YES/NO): NO